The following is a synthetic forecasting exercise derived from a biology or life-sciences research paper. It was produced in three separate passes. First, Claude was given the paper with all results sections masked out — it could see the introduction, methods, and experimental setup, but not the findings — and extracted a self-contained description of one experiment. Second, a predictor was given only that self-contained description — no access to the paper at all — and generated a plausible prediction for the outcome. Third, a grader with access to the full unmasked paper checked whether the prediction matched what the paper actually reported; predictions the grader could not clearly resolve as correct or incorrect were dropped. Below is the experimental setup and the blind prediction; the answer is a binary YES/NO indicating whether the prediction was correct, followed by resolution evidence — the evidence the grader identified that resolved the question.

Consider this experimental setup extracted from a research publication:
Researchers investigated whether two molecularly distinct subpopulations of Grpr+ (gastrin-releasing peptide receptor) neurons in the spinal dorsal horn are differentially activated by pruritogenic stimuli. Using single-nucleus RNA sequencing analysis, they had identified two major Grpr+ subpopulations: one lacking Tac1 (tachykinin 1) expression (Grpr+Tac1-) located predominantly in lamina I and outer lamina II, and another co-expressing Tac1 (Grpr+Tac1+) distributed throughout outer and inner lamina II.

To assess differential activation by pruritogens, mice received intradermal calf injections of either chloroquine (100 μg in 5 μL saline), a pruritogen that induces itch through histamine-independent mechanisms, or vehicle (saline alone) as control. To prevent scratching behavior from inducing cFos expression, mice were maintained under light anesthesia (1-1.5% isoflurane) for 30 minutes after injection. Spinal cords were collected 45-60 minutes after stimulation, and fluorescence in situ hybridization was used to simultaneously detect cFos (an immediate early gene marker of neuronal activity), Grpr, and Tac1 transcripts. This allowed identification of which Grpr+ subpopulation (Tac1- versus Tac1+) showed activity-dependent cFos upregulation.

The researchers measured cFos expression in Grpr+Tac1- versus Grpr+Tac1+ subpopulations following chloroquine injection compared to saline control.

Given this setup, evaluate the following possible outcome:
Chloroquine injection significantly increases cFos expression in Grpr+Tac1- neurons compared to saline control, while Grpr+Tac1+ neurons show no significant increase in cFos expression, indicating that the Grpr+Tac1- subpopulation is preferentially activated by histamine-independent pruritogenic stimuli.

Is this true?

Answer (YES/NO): YES